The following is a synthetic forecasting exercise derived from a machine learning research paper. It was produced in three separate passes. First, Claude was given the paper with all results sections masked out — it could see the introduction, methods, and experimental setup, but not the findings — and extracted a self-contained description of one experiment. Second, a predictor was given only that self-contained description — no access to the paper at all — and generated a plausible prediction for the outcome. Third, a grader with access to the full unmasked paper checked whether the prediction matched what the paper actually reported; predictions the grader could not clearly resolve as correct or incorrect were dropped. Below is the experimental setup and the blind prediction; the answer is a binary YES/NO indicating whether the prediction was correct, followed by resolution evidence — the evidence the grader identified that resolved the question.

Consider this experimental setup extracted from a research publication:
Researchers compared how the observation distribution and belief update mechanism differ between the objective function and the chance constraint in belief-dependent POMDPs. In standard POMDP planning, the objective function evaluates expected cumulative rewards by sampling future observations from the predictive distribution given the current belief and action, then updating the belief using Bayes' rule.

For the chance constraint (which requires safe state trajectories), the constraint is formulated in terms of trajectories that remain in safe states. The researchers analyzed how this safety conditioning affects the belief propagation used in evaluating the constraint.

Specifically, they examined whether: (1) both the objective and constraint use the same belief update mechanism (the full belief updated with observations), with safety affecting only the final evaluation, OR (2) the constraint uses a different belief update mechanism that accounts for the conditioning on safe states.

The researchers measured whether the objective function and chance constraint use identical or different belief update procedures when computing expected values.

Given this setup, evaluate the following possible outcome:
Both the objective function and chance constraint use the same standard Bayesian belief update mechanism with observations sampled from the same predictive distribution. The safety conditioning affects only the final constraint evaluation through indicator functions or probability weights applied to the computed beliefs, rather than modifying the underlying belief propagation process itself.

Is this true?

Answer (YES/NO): NO